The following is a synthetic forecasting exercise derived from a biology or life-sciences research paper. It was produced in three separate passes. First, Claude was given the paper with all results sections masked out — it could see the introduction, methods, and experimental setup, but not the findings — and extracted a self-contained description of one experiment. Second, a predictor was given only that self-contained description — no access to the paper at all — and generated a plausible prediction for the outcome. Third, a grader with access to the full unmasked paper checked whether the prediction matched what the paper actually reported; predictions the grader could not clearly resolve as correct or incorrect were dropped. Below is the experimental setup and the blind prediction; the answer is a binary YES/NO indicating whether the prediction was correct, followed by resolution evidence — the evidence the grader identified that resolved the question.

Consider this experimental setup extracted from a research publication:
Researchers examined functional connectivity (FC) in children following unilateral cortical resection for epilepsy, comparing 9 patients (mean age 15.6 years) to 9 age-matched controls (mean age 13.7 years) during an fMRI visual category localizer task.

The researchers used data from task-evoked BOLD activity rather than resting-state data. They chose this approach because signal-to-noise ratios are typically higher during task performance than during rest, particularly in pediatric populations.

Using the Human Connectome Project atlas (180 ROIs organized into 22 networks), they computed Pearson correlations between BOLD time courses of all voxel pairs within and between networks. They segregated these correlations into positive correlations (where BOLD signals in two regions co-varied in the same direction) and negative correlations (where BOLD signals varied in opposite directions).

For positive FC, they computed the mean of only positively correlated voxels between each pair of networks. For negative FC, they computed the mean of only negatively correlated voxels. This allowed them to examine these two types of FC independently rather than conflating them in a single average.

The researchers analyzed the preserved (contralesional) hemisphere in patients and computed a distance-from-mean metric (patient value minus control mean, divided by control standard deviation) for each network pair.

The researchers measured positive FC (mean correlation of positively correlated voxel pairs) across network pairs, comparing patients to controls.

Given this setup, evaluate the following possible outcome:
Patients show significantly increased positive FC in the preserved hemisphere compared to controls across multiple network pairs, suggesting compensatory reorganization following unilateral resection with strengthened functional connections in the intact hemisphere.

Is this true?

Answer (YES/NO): NO